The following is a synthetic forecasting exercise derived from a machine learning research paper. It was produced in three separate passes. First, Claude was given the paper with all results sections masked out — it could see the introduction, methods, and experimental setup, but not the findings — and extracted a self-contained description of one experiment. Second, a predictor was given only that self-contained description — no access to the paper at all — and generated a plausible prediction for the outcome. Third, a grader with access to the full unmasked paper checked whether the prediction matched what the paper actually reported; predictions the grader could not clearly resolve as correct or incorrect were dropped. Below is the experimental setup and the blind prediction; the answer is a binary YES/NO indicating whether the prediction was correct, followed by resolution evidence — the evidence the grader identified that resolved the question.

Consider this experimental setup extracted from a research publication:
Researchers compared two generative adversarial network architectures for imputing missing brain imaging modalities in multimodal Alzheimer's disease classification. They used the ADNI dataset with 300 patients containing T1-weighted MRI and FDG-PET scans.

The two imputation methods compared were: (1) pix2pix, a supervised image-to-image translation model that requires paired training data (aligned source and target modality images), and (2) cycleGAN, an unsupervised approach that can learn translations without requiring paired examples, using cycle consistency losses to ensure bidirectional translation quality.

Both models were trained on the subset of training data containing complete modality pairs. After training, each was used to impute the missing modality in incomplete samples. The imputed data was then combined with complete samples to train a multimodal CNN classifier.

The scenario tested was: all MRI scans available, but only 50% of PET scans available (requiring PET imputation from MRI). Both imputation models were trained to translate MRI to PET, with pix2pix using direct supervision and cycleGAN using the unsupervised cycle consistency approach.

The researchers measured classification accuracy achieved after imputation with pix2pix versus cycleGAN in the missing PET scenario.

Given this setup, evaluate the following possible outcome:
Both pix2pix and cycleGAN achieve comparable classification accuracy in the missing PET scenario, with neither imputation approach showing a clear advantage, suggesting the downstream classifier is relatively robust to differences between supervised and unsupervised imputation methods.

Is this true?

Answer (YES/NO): NO